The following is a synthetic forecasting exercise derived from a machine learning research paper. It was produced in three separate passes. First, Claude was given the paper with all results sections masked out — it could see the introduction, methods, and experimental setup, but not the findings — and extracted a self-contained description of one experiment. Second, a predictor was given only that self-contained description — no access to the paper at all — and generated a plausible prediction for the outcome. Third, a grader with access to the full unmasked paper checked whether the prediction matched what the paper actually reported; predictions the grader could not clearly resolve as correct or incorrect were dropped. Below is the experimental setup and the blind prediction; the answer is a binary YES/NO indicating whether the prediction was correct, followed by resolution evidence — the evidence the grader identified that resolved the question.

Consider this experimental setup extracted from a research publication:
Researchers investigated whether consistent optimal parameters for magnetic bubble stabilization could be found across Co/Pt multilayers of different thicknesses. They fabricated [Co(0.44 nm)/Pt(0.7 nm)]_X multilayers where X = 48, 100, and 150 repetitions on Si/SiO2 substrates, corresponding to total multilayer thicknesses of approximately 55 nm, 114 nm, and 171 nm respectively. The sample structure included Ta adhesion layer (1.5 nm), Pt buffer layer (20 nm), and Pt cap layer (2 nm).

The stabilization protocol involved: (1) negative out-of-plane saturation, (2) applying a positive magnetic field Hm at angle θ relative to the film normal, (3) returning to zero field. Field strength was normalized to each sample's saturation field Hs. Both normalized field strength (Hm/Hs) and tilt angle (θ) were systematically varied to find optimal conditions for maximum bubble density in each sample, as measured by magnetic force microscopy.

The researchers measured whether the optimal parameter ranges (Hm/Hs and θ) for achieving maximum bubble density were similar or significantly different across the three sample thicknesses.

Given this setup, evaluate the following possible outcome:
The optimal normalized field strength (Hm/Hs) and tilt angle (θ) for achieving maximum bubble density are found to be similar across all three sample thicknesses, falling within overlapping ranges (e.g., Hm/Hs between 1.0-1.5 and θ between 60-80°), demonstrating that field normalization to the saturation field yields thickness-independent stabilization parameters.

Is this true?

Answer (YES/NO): NO